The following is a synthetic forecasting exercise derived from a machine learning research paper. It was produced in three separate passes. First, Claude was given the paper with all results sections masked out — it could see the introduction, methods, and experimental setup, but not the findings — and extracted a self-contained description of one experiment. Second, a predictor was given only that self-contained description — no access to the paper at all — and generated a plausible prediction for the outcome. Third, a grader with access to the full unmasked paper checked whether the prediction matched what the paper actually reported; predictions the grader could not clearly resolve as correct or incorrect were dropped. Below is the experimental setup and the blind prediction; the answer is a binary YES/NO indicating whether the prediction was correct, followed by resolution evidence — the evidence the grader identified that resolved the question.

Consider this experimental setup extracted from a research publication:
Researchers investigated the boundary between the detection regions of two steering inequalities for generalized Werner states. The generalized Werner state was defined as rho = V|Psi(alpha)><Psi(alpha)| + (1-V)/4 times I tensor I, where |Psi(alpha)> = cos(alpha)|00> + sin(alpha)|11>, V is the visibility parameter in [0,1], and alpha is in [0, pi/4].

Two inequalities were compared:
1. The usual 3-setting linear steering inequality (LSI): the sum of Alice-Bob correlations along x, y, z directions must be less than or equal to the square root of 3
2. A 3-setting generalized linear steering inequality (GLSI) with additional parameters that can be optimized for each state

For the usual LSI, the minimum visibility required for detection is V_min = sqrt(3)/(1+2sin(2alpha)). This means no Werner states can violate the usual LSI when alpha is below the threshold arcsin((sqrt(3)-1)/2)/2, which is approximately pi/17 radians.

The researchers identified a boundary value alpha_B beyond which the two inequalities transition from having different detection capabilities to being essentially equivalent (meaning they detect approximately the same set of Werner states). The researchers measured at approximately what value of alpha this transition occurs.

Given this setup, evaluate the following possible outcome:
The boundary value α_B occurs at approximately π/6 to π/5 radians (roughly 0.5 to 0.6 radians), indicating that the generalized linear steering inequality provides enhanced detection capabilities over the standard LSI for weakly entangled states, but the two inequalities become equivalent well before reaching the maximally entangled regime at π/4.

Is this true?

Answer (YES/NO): NO